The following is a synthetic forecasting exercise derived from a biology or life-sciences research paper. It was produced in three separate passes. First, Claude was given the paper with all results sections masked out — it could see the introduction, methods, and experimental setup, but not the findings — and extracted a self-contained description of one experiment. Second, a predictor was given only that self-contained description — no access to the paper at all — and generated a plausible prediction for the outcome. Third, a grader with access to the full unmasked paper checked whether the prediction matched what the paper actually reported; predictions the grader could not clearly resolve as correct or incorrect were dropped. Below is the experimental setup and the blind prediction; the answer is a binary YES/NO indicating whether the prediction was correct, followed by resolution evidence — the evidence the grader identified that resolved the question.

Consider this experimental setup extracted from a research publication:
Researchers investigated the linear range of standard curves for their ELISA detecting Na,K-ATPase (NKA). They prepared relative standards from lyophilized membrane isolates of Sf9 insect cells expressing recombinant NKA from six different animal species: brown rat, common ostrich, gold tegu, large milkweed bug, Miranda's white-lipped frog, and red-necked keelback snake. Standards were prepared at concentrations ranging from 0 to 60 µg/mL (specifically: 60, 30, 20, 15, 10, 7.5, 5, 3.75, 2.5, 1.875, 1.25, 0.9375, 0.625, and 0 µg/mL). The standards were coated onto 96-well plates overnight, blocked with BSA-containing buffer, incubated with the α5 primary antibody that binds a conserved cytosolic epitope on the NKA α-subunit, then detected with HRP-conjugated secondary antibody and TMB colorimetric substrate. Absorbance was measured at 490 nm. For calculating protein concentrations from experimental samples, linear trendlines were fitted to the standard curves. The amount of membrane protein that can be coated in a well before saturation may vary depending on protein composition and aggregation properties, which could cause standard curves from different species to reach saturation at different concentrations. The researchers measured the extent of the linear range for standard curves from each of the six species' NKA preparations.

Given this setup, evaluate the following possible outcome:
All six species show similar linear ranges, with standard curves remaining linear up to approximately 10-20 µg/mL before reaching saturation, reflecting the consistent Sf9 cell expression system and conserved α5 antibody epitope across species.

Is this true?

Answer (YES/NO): NO